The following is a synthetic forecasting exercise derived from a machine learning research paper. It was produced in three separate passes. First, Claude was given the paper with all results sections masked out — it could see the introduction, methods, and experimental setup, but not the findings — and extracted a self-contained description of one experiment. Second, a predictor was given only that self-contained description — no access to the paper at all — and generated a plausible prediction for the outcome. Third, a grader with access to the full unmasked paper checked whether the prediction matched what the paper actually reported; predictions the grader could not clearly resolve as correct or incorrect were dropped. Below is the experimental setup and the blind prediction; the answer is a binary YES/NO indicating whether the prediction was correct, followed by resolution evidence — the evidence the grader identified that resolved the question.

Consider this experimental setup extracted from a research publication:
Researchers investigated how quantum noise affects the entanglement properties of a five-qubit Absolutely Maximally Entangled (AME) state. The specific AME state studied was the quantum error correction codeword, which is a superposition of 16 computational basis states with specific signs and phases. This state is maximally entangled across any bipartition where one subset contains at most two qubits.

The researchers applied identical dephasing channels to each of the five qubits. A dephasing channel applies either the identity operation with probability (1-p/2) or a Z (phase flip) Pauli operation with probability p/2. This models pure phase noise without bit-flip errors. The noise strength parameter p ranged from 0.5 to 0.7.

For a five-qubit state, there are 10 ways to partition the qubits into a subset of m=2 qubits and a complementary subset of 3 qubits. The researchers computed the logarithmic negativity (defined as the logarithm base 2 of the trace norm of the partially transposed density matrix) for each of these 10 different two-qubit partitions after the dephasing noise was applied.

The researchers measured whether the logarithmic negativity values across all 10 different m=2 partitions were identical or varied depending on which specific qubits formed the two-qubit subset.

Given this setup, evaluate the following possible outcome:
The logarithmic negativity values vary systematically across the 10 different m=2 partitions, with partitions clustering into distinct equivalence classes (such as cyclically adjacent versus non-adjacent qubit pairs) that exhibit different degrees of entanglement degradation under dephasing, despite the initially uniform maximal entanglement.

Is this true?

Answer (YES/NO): NO